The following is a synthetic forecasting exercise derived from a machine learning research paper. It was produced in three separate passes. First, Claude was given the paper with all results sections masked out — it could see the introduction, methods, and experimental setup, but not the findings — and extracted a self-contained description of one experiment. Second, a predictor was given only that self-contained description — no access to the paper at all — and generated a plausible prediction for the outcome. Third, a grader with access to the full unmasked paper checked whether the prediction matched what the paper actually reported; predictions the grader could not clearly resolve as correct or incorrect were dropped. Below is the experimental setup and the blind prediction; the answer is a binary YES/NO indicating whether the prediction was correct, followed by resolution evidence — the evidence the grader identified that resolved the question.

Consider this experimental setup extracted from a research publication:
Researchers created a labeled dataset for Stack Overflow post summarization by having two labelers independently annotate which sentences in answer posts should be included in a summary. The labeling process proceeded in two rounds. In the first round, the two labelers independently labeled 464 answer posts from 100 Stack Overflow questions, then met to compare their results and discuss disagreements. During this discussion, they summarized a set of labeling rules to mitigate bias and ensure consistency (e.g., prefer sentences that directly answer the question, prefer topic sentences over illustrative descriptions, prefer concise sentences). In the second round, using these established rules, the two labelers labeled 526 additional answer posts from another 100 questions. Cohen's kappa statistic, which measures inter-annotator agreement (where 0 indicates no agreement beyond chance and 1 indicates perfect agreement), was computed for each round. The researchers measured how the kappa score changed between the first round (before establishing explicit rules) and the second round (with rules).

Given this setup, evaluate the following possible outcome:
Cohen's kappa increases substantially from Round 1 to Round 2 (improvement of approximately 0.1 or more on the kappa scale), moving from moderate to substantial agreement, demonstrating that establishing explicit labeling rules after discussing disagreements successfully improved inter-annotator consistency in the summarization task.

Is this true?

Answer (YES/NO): NO